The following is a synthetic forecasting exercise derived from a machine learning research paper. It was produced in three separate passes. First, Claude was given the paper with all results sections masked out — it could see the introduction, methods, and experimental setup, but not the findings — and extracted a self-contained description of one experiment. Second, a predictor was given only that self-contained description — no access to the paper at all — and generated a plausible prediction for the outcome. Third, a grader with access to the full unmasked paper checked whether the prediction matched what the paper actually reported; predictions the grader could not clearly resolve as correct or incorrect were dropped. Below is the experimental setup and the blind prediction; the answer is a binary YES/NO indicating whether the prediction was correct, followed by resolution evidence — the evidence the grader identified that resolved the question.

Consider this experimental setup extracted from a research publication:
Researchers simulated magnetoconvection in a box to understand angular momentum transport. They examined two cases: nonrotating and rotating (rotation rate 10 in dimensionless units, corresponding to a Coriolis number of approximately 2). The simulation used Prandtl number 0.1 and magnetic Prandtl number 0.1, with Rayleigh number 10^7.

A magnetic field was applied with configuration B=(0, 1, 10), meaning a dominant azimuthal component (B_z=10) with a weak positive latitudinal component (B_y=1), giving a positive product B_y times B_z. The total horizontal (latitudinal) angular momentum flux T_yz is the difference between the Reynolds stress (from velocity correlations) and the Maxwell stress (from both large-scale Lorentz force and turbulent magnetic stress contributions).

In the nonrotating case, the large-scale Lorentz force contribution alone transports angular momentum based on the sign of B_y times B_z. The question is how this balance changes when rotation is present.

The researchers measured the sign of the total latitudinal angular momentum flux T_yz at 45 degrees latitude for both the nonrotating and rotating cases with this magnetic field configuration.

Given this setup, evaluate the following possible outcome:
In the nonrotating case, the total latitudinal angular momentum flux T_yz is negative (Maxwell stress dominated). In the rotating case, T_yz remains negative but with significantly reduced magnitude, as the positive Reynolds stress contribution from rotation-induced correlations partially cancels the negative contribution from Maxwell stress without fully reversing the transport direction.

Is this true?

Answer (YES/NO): NO